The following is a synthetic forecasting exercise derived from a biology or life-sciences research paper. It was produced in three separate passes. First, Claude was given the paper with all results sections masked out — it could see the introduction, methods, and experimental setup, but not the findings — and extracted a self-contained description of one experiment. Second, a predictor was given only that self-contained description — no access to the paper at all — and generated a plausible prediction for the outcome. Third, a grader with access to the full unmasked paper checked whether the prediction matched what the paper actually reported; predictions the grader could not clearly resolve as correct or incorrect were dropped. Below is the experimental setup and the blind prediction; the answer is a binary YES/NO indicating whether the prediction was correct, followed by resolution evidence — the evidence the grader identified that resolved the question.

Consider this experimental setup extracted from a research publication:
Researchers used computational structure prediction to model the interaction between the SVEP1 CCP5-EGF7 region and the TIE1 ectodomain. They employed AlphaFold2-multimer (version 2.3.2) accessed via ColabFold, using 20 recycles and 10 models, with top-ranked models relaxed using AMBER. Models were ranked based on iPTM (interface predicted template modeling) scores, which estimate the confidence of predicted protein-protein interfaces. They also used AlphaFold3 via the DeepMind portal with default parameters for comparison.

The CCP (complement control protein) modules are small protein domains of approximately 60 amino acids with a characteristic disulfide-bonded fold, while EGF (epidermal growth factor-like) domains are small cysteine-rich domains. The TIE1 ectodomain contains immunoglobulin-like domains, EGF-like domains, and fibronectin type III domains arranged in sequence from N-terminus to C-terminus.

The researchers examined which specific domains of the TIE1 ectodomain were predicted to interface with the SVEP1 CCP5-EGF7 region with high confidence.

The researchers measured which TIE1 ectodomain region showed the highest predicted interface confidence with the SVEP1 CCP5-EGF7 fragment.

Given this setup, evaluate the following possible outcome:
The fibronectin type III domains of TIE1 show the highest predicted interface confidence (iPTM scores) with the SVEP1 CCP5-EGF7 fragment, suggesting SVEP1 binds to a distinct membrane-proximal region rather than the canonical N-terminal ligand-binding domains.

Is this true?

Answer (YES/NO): NO